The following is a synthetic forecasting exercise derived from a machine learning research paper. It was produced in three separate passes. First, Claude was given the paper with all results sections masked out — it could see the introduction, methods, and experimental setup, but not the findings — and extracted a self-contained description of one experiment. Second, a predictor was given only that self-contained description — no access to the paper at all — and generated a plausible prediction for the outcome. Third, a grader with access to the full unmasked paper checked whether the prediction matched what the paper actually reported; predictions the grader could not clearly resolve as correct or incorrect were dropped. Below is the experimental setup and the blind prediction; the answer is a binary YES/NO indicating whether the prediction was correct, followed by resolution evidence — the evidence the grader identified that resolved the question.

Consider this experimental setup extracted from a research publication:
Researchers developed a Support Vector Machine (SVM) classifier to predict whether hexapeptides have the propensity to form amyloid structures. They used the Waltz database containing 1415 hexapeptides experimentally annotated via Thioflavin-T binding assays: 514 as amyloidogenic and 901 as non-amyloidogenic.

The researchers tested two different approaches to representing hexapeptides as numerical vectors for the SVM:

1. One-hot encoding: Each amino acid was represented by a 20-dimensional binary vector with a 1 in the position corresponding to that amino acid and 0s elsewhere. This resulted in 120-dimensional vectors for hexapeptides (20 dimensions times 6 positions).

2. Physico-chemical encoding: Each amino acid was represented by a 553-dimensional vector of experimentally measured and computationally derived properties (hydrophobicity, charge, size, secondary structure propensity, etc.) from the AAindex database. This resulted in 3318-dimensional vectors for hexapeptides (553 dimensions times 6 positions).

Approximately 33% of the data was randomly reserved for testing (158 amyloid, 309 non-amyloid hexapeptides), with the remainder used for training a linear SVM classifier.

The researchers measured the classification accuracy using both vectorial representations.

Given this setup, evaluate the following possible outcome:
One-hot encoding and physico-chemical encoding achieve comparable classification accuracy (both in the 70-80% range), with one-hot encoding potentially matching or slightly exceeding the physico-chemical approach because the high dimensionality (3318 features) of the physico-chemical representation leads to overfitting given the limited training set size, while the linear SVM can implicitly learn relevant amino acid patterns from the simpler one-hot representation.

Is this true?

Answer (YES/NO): NO